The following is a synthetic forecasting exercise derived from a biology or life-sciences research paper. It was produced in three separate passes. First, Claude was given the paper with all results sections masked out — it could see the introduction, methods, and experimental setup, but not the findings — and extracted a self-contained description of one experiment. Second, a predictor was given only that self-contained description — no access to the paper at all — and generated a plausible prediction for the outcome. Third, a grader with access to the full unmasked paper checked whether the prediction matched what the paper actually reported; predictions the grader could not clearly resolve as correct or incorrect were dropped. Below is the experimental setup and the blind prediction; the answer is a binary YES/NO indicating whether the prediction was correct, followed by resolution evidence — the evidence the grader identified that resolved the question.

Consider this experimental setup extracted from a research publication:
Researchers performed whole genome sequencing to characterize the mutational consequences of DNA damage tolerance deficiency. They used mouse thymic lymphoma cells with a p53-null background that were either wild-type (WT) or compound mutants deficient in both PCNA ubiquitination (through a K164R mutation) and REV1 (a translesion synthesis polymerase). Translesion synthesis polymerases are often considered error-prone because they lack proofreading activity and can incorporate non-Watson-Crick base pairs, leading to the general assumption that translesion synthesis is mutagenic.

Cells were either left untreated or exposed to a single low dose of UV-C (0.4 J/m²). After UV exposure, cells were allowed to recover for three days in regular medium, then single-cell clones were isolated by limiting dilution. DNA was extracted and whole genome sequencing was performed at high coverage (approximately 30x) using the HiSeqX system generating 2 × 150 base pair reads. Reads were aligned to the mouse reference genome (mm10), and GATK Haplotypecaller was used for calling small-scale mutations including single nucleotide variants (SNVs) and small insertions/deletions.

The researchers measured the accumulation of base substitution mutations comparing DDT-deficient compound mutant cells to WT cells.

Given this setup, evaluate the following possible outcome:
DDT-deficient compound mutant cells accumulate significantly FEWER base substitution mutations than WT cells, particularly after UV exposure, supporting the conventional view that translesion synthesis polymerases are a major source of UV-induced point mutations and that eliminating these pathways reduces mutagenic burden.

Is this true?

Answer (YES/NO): NO